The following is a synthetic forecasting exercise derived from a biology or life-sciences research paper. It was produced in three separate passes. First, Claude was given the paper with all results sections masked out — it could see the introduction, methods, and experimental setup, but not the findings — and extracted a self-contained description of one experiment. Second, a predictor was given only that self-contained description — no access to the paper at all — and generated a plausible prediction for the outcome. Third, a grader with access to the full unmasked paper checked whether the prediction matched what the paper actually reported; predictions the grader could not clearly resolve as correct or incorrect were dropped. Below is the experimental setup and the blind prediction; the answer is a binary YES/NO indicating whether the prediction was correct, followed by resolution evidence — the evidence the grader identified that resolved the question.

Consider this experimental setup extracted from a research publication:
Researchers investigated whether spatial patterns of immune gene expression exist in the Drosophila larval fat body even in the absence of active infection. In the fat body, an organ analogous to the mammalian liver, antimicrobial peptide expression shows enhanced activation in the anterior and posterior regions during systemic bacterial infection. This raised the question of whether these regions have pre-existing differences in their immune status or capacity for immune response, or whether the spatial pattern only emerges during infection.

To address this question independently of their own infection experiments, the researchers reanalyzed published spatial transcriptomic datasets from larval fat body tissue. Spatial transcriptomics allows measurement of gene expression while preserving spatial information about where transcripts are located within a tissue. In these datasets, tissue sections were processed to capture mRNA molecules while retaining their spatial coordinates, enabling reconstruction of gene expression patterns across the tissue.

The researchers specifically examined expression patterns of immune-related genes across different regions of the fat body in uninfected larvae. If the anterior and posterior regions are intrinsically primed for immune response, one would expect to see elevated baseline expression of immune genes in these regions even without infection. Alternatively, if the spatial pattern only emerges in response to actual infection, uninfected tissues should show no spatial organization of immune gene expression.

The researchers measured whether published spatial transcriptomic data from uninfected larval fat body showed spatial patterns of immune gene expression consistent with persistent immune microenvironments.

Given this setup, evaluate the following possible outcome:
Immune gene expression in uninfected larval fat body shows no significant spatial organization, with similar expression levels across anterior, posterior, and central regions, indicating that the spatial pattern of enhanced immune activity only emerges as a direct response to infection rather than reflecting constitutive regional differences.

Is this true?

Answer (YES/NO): NO